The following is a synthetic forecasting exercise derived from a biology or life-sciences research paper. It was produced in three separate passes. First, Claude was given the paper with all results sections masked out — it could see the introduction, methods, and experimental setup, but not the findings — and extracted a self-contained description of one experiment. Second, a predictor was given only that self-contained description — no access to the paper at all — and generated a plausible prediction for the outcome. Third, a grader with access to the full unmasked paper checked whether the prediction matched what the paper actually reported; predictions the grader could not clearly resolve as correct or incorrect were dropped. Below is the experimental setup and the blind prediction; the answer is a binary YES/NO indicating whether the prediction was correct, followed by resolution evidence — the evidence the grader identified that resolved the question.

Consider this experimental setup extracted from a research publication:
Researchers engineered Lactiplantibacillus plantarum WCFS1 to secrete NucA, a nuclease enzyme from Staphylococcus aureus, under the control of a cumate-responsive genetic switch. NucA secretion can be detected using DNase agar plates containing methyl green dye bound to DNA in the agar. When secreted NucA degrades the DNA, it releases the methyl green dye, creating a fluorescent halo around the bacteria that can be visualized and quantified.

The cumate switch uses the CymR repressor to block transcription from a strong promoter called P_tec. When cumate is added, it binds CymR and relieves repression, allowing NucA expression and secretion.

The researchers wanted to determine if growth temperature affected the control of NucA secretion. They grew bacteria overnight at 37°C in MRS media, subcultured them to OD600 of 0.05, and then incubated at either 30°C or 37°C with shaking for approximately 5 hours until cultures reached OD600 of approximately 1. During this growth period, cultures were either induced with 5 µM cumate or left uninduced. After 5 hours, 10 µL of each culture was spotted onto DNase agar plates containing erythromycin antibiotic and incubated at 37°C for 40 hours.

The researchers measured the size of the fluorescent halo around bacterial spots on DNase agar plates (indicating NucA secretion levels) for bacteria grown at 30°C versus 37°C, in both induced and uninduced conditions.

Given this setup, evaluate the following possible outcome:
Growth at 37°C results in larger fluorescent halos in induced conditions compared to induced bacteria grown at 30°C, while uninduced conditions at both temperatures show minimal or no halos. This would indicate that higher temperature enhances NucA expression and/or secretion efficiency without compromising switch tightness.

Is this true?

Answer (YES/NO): NO